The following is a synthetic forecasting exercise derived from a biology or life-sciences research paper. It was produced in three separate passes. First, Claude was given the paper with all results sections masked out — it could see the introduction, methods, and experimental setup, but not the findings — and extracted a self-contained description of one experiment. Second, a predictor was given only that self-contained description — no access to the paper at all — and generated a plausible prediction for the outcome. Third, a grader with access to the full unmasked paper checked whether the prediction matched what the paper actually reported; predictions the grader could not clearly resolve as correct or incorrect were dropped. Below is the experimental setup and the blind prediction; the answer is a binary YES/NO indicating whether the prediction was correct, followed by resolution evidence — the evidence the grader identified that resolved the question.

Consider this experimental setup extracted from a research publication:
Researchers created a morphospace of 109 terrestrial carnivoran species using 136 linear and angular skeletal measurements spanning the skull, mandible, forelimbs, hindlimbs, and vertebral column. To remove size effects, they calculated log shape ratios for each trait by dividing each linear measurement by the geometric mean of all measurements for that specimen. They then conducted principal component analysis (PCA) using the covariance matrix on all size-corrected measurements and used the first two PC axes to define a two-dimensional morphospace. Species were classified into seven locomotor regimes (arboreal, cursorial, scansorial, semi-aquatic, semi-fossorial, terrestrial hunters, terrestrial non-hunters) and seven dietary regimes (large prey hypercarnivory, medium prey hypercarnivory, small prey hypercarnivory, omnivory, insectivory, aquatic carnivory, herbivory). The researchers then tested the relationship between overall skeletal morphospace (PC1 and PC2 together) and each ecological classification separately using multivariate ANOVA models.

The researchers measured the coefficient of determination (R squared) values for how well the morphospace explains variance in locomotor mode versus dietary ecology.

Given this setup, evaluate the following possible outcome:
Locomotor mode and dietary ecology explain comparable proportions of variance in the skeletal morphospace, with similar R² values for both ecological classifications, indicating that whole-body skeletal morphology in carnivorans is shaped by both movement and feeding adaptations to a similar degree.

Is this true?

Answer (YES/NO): NO